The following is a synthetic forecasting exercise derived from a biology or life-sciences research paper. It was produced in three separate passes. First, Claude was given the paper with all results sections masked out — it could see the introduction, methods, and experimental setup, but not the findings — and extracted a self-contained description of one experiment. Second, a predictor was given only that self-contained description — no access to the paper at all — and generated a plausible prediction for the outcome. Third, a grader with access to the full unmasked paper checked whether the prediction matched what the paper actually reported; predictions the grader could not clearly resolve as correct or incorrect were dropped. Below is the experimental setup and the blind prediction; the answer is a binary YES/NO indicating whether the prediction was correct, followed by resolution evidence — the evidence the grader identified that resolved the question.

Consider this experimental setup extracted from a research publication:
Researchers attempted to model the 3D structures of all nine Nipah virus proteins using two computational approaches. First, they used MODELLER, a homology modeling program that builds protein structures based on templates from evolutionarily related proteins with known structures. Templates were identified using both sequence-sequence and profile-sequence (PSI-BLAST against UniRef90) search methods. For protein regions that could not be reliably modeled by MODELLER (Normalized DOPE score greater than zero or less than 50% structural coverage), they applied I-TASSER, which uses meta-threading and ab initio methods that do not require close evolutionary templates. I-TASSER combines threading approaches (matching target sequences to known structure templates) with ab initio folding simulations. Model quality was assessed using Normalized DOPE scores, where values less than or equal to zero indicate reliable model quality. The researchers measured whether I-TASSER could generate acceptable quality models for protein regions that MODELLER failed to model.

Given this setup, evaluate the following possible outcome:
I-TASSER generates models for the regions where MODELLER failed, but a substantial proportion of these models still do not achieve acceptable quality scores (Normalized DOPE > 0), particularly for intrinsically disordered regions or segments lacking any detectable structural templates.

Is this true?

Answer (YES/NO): NO